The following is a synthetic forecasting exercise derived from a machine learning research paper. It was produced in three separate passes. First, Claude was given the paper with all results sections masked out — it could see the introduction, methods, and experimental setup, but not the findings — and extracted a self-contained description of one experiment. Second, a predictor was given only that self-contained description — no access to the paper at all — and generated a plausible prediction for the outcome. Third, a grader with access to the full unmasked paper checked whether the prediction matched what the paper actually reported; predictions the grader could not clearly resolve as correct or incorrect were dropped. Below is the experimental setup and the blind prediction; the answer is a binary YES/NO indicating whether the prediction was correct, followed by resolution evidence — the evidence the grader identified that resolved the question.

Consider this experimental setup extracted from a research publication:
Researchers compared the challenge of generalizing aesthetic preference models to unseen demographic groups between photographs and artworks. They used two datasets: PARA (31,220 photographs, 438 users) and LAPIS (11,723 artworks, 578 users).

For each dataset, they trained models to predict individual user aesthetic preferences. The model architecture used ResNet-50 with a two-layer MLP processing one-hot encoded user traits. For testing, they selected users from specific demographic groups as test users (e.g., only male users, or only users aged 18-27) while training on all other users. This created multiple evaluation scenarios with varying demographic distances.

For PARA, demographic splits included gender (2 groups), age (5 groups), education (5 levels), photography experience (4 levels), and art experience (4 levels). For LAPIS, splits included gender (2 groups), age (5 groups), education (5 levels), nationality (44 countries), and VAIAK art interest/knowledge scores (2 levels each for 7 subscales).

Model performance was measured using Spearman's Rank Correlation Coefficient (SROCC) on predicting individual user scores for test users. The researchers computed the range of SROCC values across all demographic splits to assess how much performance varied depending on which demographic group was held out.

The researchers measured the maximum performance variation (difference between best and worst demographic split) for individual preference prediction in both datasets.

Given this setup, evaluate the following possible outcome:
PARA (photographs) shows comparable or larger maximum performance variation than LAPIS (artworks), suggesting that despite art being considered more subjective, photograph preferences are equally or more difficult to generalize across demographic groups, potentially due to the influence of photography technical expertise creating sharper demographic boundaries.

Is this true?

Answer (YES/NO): NO